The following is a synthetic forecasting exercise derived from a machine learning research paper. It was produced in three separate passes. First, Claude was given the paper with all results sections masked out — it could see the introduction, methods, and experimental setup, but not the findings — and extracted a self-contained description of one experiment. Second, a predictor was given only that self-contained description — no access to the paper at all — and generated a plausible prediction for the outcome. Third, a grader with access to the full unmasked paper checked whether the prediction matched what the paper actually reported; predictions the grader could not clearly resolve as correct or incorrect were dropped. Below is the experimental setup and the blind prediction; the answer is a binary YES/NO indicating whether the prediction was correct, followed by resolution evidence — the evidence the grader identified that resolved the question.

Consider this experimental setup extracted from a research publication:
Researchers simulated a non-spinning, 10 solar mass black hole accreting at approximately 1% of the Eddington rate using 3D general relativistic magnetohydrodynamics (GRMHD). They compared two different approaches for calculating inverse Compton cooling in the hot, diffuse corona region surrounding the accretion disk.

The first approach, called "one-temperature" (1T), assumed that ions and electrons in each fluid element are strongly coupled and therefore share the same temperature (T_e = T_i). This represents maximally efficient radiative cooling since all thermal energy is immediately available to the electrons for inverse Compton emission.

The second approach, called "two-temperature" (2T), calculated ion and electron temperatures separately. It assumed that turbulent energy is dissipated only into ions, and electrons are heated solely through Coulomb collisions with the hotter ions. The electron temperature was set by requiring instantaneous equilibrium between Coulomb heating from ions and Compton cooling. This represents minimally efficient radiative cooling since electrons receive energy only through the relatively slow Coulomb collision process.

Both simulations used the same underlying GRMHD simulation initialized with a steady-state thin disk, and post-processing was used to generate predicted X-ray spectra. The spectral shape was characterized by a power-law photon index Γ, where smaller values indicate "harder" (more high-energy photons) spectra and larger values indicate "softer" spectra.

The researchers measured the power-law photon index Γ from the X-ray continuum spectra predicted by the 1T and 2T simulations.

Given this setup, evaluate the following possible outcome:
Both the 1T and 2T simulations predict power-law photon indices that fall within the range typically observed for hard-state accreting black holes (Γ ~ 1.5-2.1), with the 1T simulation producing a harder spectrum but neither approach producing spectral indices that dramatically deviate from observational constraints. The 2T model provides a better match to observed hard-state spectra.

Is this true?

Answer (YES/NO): NO